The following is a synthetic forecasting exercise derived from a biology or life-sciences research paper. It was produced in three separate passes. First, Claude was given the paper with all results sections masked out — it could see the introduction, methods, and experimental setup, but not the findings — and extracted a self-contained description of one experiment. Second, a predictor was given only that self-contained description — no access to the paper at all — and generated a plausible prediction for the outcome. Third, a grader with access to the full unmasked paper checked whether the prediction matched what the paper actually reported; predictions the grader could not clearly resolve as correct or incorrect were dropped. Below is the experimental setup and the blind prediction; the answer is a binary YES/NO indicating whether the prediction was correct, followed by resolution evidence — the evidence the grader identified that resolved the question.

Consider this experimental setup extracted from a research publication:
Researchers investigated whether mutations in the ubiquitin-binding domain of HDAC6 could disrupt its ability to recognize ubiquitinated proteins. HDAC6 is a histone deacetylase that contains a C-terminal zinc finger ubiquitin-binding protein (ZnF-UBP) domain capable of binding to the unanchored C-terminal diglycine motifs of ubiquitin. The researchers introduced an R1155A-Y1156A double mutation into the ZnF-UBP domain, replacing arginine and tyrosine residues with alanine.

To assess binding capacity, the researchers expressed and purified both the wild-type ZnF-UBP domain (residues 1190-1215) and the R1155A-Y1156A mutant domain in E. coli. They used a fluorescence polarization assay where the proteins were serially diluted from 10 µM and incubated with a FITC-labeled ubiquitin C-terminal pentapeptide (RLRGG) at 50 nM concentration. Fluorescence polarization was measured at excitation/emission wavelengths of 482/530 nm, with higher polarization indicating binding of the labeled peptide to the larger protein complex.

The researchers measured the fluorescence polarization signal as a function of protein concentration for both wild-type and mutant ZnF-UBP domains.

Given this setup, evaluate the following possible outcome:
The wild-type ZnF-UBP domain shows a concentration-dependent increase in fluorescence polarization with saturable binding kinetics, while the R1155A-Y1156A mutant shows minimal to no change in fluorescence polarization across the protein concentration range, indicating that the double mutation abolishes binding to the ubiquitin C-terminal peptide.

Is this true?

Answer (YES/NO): YES